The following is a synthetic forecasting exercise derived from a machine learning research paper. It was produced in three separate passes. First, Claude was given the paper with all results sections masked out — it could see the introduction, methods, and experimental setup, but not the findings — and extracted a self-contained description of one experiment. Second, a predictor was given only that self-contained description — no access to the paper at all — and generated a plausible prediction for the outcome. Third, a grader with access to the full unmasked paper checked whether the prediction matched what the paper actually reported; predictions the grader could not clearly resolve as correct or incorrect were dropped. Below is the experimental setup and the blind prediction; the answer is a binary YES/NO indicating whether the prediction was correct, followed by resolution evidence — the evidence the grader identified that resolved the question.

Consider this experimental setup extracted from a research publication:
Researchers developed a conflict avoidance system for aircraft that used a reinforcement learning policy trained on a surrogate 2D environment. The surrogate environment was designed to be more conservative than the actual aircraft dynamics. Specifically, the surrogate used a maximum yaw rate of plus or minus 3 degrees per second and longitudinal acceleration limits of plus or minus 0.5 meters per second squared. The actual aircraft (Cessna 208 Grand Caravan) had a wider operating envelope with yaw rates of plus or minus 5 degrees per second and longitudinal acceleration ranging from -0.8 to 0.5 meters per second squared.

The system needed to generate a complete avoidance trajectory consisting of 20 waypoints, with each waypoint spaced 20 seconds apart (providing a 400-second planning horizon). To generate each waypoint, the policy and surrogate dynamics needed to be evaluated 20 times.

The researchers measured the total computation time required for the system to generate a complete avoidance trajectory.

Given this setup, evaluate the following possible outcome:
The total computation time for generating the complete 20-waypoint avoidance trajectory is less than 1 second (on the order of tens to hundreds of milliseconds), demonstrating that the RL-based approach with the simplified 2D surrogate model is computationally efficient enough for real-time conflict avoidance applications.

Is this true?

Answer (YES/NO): YES